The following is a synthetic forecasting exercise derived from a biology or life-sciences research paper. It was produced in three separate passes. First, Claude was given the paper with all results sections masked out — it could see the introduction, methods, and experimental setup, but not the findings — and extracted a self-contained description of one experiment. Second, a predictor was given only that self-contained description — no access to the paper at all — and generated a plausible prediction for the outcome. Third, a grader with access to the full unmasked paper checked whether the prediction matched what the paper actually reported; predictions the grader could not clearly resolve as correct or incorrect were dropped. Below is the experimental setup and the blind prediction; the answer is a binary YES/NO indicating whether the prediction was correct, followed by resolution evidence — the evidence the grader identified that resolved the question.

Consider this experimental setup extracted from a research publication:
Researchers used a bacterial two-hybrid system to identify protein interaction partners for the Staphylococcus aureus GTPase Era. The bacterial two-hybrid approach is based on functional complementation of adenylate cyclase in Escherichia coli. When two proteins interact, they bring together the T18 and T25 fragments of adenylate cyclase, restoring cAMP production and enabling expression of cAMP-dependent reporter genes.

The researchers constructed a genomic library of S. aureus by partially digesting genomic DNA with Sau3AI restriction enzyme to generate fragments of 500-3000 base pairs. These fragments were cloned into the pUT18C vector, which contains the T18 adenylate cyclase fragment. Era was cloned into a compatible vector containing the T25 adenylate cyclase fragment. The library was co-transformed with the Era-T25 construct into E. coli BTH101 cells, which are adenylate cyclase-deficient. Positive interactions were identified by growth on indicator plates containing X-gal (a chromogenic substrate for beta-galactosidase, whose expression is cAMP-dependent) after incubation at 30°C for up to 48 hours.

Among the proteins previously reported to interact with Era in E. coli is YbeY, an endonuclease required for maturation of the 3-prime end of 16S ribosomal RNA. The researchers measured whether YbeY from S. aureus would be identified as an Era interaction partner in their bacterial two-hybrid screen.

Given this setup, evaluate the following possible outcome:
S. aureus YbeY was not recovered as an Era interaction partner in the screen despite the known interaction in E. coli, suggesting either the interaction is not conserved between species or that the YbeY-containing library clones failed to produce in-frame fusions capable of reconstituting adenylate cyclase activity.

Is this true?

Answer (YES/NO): NO